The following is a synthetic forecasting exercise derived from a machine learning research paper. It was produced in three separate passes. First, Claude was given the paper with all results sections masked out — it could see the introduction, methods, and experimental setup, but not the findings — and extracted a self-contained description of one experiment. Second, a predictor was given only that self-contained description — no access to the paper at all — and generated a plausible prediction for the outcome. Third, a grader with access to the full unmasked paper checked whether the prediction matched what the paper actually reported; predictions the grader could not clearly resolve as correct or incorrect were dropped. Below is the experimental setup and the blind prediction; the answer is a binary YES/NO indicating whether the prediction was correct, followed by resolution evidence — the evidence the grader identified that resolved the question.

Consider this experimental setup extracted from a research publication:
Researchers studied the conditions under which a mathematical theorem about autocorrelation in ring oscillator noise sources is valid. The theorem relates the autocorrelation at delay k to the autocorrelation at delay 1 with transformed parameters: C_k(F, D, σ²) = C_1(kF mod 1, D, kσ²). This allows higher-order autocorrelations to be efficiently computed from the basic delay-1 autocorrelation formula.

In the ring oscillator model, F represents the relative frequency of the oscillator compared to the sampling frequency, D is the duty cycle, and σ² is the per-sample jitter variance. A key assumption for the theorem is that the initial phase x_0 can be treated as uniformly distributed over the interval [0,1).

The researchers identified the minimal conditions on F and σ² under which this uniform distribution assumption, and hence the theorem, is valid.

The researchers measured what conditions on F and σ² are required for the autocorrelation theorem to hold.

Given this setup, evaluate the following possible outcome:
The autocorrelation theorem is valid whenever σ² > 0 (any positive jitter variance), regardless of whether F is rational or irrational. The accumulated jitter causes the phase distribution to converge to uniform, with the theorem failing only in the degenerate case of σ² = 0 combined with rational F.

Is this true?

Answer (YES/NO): YES